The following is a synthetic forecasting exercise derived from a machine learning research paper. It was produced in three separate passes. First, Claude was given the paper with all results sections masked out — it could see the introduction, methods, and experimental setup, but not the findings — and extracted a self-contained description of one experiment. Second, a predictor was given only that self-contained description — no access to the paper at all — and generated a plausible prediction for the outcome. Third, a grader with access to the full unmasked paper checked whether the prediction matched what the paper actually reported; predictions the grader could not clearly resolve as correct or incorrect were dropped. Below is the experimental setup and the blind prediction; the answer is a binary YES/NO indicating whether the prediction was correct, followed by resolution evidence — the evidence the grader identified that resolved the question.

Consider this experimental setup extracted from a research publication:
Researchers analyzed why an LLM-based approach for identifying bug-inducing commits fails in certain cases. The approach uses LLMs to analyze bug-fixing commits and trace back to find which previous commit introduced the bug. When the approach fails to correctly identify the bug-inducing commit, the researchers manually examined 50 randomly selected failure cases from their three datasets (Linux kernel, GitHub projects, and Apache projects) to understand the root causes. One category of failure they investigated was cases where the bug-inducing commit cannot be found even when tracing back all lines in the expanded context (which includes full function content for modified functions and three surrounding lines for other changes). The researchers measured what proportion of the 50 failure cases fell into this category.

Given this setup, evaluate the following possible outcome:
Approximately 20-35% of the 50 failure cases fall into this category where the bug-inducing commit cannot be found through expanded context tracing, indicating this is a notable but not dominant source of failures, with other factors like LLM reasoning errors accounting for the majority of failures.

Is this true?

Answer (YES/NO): NO